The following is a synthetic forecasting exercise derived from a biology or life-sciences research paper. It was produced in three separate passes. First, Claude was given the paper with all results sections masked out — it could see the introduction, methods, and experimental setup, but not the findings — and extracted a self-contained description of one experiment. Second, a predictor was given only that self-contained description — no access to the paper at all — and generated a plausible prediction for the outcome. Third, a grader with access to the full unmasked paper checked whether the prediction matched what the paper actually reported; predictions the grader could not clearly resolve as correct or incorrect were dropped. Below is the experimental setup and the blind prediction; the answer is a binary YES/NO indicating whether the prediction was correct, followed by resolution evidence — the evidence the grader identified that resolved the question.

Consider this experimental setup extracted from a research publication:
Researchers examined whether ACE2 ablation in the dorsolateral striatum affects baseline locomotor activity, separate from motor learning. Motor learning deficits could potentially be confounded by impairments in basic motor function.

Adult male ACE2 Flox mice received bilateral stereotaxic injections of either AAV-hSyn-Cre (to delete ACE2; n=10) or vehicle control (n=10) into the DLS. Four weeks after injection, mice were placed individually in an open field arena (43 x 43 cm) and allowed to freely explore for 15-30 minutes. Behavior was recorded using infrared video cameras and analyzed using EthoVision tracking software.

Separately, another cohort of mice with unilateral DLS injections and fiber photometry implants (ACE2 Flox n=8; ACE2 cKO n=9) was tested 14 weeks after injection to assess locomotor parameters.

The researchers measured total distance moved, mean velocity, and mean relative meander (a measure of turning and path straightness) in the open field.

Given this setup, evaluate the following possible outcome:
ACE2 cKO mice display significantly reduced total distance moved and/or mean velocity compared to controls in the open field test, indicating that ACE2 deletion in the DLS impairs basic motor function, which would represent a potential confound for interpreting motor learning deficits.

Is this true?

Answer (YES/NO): NO